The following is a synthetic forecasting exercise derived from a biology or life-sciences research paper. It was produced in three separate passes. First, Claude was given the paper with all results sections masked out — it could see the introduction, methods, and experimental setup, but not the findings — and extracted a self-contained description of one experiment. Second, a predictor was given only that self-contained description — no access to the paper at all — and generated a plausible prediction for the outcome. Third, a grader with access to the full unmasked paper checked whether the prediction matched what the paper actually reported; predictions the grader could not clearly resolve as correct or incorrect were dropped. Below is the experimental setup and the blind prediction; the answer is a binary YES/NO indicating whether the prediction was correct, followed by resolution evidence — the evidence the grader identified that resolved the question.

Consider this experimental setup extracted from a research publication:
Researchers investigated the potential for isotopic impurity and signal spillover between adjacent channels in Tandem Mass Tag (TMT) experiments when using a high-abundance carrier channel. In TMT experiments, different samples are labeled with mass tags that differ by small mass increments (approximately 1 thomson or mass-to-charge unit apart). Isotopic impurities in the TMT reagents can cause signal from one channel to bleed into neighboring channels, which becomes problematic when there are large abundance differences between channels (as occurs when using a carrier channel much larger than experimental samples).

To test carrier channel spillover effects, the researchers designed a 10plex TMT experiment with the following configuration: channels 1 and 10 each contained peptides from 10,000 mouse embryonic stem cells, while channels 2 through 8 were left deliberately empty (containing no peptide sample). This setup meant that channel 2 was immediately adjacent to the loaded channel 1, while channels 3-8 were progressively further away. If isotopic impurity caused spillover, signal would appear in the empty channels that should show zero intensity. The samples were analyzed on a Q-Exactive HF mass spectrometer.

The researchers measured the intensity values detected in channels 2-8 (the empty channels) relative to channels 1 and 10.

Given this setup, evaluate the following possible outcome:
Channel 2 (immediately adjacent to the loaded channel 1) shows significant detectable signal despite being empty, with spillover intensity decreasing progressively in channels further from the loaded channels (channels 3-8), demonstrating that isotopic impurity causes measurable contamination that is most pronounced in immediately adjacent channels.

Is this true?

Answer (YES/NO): NO